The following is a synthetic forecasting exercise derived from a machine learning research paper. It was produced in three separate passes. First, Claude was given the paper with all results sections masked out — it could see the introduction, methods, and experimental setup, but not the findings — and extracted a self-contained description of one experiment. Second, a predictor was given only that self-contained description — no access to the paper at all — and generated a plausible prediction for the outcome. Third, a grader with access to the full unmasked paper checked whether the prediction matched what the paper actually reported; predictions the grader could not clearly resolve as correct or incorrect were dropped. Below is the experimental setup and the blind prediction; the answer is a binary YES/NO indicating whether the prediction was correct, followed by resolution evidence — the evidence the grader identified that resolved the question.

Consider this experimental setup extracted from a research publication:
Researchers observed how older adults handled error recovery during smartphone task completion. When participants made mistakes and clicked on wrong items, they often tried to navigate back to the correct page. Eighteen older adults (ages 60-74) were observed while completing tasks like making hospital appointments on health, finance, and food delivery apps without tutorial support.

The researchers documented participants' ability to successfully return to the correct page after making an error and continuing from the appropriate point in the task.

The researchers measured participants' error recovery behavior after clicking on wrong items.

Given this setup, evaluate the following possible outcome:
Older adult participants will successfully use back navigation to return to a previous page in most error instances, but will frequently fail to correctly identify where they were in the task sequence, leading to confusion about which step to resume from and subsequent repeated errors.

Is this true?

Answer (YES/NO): YES